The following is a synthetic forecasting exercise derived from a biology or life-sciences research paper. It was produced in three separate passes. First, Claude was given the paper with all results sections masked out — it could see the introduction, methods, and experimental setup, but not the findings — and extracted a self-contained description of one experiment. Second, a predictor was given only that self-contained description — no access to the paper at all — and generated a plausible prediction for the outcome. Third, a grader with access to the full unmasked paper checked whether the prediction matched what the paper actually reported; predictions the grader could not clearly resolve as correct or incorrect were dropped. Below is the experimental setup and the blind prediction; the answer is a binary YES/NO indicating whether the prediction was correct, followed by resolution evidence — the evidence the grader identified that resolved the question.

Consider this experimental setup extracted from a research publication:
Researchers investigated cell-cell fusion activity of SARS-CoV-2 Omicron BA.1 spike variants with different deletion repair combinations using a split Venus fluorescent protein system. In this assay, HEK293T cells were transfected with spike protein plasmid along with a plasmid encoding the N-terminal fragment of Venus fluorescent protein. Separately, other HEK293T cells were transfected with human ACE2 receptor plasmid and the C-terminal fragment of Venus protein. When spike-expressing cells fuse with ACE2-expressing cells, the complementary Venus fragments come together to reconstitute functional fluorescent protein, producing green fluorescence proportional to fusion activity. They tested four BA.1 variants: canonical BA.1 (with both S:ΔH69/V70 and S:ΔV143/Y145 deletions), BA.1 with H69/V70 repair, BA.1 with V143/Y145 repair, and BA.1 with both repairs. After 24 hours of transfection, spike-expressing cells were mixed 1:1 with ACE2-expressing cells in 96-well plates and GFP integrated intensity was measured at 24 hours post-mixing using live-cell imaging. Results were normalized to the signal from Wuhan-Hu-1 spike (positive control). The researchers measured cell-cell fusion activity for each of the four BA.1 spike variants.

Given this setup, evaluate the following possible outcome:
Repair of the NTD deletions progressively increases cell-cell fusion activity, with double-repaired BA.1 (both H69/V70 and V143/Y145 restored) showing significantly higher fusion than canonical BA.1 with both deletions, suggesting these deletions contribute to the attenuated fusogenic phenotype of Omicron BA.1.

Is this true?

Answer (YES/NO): NO